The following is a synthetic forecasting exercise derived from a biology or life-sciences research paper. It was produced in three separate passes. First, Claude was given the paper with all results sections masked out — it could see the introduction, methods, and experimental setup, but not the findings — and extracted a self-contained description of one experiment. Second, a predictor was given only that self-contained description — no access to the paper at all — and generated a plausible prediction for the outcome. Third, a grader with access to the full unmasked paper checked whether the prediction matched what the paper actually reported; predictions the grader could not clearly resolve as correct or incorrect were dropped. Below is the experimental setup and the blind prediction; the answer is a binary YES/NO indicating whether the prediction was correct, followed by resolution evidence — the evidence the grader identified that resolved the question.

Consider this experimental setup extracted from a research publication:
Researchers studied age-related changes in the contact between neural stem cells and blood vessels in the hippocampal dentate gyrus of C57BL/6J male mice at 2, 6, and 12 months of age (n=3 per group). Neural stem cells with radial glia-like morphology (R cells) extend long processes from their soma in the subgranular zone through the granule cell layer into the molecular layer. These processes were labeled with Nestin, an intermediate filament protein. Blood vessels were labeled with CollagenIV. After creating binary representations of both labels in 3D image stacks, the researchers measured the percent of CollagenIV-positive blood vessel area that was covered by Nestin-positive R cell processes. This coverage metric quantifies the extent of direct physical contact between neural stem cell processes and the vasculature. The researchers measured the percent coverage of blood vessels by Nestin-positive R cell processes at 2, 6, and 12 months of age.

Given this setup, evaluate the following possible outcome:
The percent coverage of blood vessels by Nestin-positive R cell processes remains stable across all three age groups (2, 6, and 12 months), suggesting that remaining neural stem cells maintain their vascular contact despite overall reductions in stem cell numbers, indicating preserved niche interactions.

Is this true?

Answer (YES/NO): NO